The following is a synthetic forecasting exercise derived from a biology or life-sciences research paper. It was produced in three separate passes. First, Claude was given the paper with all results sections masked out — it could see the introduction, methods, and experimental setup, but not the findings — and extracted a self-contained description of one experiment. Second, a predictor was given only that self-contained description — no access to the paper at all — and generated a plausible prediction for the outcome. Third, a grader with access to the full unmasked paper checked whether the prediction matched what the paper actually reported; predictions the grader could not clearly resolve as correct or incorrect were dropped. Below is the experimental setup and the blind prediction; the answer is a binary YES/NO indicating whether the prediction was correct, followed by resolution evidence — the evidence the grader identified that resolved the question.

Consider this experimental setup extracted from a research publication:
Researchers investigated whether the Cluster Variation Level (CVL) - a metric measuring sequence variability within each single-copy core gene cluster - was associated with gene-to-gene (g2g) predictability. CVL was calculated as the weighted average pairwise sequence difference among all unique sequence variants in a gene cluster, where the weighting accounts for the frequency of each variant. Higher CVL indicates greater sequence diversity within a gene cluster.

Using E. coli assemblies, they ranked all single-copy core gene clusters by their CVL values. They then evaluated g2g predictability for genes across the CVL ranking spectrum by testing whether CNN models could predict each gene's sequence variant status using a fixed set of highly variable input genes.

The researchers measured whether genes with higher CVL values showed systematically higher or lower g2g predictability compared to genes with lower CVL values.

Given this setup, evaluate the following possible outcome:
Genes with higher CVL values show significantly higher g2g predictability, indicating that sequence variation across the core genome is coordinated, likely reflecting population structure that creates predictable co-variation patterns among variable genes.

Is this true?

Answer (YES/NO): NO